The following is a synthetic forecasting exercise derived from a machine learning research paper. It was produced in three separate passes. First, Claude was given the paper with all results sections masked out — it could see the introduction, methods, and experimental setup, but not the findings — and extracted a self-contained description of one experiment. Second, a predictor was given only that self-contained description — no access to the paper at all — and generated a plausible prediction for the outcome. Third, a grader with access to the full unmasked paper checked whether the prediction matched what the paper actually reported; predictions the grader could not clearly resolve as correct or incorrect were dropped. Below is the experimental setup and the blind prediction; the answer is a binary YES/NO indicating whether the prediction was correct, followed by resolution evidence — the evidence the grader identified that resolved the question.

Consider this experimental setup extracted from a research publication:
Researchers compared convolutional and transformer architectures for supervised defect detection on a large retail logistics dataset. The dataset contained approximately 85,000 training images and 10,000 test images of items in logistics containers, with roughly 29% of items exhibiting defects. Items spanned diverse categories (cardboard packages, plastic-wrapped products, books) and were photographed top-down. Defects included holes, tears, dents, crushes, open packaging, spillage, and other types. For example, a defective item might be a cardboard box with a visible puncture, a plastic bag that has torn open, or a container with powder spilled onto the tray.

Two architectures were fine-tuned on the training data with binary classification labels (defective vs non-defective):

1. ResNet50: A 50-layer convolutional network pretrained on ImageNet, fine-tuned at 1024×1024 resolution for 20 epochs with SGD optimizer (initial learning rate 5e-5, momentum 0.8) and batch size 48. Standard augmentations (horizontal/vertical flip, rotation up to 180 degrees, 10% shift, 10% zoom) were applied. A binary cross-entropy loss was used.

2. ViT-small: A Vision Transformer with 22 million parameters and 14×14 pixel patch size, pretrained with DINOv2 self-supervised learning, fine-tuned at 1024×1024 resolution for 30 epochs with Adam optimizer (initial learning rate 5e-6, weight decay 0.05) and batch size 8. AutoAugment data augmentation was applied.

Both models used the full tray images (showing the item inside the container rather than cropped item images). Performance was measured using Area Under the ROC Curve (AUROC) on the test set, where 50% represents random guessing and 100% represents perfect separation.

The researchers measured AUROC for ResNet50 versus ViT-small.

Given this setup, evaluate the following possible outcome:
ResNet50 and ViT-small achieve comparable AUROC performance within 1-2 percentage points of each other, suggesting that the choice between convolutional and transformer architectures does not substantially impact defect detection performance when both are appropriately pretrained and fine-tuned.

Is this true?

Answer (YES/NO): NO